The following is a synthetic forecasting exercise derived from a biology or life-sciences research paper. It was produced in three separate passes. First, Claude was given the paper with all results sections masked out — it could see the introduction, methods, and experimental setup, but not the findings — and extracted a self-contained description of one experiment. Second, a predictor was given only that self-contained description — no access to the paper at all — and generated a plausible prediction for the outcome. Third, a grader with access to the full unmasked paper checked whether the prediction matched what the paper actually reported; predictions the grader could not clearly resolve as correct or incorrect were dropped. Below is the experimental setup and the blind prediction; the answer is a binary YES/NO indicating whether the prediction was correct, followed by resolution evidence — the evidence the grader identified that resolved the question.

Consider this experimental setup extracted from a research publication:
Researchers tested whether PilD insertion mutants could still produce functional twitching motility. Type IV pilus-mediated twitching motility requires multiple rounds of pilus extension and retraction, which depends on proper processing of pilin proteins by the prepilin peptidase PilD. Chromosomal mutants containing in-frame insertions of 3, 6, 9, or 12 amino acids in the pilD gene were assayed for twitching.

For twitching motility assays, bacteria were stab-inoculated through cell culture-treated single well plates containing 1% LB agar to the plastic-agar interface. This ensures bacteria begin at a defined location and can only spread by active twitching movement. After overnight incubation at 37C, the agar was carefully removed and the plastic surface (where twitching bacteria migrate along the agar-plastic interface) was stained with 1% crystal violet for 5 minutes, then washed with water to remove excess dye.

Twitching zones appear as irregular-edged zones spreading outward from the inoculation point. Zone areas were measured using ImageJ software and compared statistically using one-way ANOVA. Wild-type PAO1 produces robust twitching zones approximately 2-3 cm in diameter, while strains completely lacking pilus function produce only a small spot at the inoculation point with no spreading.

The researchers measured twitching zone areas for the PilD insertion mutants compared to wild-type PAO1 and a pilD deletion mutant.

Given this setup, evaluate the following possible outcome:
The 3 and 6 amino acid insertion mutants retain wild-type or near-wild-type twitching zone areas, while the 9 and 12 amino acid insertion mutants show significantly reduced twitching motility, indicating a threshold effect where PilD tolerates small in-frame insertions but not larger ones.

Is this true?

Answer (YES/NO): NO